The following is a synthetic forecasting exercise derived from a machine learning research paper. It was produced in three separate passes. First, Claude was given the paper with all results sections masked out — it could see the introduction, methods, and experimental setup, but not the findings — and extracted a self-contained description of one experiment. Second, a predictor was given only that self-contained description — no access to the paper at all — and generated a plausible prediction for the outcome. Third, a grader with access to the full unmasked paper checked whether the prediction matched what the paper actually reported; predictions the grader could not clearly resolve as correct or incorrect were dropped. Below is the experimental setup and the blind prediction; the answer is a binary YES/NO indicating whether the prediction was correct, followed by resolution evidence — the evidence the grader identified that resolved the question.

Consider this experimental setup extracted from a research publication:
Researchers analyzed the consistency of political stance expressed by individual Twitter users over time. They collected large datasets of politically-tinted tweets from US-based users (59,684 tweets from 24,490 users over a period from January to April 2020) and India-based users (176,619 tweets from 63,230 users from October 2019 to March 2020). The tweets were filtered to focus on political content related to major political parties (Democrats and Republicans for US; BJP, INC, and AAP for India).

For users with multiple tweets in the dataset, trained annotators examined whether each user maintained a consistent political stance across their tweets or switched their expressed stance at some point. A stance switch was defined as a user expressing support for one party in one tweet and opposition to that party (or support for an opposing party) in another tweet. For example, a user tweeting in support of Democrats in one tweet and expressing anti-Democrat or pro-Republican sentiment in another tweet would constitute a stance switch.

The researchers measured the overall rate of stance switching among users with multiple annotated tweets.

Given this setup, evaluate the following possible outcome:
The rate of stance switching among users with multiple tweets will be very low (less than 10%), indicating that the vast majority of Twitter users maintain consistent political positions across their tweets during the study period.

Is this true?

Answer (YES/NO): YES